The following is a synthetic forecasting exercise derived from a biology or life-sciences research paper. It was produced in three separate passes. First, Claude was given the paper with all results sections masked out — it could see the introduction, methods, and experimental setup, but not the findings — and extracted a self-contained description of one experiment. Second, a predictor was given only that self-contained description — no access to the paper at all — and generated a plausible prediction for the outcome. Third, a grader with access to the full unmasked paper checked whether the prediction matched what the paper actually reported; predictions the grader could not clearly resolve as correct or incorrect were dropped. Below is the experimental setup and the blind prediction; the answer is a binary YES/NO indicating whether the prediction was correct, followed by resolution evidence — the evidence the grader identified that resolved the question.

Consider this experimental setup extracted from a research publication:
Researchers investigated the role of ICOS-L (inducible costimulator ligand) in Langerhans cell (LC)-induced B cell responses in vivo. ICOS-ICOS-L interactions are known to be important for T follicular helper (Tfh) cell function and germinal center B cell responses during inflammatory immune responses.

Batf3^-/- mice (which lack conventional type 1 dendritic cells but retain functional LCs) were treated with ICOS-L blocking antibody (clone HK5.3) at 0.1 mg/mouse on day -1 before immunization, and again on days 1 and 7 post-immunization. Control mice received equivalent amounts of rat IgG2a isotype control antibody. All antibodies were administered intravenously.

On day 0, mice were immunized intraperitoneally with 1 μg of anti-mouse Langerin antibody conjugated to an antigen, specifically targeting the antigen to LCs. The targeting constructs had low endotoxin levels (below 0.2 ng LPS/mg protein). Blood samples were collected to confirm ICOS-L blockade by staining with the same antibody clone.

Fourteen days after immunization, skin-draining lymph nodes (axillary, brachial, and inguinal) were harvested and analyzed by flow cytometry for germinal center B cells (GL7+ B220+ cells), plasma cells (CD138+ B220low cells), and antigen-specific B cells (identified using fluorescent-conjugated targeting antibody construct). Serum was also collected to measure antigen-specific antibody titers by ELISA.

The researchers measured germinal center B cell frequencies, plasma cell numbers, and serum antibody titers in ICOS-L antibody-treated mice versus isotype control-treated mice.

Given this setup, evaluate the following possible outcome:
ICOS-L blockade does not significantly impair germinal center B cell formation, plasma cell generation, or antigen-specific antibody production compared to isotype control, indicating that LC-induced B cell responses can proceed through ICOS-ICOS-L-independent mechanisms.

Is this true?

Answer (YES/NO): YES